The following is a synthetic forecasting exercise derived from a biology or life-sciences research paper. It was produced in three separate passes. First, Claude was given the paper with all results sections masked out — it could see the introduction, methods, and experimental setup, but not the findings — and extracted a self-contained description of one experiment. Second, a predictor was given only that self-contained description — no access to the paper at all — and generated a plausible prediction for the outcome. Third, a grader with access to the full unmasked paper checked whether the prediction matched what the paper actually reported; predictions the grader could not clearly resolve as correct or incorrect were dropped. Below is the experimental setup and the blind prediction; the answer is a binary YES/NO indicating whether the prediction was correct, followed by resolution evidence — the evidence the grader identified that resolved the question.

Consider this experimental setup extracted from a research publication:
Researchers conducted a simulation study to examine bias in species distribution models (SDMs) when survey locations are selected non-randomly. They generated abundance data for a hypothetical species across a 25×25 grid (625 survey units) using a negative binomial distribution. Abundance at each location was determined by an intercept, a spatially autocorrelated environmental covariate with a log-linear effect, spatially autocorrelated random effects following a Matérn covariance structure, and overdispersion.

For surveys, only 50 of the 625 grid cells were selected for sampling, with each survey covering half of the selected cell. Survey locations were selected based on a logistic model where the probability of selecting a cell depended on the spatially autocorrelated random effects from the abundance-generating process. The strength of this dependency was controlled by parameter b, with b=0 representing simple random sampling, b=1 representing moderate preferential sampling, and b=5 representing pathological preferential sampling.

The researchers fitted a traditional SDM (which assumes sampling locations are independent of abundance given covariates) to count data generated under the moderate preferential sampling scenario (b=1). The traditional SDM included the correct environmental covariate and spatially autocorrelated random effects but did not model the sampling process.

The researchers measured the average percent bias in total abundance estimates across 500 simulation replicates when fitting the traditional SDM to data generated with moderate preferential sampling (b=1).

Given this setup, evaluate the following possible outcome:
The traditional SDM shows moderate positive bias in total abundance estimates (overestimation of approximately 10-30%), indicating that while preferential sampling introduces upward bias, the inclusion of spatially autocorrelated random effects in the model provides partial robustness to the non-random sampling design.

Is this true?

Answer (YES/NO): NO